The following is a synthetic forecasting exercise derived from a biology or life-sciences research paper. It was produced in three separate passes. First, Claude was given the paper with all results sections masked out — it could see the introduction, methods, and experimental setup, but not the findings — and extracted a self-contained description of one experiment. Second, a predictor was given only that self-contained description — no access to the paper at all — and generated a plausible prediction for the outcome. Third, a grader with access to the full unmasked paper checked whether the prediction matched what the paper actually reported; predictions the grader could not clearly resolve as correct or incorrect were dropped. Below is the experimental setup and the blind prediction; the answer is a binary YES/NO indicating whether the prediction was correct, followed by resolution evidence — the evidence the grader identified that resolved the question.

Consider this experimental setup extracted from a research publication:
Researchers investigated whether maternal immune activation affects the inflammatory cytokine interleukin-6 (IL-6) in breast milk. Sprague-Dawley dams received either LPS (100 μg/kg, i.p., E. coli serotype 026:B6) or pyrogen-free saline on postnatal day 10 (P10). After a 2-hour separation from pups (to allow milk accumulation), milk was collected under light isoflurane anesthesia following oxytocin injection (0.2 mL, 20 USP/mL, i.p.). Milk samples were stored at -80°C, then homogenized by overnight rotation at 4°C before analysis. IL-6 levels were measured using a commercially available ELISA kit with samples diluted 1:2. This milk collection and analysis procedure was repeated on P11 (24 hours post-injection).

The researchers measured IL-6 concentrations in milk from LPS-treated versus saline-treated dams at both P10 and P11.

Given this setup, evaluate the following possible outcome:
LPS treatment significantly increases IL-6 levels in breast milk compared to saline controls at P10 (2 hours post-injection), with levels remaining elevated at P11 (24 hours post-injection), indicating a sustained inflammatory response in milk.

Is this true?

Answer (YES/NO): NO